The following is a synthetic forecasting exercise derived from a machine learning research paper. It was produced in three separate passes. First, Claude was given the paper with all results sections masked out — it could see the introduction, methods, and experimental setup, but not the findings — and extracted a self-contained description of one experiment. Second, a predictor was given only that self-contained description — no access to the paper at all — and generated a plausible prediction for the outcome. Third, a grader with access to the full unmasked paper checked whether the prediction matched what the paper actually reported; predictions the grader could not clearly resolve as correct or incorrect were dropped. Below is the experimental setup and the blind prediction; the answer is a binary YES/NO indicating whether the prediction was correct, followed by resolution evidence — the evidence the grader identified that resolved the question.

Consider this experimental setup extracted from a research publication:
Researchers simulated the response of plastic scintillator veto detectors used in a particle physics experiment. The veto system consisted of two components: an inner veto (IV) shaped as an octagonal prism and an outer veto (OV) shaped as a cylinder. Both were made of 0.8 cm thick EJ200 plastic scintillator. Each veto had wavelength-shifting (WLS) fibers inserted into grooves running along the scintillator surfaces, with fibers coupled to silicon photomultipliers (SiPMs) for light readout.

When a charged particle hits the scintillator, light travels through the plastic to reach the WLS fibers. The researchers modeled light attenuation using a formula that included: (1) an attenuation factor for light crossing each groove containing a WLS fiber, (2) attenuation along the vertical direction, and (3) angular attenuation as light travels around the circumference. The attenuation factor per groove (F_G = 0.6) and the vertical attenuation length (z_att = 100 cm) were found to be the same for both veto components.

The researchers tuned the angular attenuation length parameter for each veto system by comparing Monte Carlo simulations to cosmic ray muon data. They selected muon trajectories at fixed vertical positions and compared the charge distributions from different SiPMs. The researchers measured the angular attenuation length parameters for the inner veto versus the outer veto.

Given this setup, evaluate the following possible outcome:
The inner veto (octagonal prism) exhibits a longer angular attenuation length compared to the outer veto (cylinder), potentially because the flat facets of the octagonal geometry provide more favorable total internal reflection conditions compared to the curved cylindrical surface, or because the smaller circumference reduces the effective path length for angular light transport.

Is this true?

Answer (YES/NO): NO